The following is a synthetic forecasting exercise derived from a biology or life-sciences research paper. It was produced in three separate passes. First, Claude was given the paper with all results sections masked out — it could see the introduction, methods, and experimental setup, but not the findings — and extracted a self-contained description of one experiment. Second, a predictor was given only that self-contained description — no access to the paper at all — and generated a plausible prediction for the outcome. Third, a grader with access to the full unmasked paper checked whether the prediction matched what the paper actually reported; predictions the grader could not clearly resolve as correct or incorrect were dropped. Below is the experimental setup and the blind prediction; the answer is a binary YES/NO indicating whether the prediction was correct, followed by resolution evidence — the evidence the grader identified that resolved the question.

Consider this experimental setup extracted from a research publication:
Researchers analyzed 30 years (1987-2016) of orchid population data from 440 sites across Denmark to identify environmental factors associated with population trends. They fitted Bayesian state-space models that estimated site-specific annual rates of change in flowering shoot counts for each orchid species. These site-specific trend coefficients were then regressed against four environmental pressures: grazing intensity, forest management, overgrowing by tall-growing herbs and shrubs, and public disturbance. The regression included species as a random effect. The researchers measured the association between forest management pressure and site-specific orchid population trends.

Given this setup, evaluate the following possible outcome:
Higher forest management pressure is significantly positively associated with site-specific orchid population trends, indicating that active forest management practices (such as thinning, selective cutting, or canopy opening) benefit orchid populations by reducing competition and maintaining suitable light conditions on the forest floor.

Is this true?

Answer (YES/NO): NO